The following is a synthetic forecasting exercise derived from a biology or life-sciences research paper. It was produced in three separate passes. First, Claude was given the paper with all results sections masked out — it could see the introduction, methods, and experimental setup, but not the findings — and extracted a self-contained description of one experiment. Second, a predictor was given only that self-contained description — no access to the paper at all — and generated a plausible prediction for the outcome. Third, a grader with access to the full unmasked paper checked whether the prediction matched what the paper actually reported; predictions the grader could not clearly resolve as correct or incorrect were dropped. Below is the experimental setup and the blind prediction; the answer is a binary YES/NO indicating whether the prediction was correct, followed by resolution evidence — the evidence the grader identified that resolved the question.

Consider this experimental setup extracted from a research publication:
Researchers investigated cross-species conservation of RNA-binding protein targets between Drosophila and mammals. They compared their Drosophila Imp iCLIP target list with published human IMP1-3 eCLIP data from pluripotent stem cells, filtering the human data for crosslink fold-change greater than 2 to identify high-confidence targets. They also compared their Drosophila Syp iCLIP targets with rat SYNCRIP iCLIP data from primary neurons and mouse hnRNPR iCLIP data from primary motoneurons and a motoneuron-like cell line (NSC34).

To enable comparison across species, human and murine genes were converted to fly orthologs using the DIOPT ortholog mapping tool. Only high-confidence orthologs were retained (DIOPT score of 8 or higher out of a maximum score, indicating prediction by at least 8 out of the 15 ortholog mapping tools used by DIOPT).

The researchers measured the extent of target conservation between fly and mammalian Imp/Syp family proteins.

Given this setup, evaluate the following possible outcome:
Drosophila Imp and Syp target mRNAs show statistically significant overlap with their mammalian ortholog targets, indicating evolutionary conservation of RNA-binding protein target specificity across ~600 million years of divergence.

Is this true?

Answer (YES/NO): YES